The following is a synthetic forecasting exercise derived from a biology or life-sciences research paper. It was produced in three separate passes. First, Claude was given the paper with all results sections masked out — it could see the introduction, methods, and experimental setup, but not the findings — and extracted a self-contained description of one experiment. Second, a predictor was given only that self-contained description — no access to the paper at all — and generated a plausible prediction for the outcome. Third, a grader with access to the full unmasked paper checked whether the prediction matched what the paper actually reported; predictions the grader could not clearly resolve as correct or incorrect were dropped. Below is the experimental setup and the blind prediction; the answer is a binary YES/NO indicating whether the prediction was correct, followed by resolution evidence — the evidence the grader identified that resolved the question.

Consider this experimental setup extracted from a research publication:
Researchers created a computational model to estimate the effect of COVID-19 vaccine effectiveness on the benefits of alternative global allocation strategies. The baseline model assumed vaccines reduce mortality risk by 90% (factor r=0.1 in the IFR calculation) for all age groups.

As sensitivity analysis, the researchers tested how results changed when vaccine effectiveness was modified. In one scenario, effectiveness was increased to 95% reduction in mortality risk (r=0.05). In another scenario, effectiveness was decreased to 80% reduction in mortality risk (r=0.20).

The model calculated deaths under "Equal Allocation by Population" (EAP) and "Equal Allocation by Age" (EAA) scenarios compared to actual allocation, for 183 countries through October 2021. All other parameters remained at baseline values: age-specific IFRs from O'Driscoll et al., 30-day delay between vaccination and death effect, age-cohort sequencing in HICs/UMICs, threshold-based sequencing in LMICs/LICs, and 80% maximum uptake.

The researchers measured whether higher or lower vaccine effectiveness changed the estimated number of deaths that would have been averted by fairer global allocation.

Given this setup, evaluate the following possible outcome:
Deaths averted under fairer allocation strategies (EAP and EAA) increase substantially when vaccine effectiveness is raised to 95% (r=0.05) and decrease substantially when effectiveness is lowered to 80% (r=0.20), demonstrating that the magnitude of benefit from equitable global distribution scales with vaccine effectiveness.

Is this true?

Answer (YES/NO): NO